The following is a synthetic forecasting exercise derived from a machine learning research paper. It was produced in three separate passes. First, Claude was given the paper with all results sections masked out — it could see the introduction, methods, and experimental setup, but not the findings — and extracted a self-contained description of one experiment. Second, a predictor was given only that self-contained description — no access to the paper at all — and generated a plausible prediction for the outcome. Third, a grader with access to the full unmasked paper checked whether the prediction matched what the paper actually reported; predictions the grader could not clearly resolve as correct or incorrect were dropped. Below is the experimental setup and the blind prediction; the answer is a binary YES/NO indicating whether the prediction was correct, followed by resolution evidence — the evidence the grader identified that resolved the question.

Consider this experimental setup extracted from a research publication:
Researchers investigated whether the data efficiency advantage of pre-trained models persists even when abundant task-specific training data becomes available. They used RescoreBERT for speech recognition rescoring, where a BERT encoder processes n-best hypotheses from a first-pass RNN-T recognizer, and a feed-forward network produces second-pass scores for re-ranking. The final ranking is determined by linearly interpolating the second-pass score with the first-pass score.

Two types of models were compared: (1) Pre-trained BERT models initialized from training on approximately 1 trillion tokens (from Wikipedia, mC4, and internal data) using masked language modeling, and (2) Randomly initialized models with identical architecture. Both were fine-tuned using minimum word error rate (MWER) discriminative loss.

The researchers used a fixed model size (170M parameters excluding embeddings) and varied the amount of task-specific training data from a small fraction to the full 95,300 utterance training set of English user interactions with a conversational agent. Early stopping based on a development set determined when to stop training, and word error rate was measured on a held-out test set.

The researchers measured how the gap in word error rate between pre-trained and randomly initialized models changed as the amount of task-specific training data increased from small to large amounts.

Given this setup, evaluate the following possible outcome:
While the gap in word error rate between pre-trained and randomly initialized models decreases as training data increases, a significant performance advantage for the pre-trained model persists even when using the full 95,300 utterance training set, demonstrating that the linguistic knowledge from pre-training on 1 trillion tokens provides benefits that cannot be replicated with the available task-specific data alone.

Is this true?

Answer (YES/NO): YES